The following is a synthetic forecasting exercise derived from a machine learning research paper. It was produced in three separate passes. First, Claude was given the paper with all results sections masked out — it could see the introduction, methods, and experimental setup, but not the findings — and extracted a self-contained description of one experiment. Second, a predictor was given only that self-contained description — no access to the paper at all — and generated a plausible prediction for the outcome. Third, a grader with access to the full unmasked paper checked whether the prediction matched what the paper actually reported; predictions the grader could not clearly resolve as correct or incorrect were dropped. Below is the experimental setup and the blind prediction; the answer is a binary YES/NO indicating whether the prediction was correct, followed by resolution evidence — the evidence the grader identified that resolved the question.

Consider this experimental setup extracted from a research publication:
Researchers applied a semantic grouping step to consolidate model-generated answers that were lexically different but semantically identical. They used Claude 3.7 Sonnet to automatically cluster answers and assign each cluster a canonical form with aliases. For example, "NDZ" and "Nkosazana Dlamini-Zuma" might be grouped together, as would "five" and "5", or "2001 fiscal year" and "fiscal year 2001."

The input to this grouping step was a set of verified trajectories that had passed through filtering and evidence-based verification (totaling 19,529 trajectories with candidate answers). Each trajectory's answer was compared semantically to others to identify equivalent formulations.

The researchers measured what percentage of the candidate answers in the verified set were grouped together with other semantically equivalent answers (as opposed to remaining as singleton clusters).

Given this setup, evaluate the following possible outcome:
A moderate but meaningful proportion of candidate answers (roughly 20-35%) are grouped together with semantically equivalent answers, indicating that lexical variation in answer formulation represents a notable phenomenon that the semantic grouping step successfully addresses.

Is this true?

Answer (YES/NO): YES